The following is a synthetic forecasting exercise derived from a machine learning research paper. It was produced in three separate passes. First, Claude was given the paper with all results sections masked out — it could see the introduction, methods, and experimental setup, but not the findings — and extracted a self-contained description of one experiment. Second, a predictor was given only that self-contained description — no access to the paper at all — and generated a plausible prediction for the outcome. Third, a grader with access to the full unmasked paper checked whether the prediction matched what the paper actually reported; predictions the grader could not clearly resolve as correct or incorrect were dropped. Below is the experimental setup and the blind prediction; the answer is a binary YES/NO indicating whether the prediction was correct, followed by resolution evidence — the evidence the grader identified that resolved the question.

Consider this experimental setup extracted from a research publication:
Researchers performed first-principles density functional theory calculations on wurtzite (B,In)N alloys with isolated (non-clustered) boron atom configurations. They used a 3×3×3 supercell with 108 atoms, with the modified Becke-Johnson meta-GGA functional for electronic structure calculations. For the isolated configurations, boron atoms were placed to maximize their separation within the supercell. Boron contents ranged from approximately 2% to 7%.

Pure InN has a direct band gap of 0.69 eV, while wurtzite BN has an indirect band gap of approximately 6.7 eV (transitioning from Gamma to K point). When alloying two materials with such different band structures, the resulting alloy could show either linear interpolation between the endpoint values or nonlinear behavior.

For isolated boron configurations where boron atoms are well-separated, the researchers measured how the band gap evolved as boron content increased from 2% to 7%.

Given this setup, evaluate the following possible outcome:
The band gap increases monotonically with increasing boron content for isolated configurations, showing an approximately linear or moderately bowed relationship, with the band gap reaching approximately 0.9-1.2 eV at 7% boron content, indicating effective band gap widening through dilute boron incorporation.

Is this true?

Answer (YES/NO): NO